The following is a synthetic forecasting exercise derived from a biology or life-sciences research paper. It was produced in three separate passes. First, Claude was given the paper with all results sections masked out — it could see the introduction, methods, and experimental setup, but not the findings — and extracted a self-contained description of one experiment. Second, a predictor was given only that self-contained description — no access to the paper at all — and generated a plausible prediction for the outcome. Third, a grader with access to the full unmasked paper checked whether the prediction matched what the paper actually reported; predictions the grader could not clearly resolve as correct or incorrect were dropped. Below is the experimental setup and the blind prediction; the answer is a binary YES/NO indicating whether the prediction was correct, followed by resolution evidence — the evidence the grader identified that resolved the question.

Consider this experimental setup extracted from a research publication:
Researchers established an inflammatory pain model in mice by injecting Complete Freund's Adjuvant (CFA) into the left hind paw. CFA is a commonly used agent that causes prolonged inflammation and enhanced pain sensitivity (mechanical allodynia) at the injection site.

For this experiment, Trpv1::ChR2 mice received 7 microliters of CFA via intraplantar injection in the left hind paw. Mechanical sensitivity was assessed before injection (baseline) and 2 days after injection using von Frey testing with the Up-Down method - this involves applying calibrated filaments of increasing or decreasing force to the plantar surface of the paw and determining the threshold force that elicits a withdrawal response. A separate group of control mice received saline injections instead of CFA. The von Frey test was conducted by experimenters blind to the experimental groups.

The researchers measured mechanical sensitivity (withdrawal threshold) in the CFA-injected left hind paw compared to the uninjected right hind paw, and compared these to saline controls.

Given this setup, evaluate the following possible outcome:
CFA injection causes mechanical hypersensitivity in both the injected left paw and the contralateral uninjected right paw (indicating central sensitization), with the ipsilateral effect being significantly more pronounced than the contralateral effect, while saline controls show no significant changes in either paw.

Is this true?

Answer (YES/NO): NO